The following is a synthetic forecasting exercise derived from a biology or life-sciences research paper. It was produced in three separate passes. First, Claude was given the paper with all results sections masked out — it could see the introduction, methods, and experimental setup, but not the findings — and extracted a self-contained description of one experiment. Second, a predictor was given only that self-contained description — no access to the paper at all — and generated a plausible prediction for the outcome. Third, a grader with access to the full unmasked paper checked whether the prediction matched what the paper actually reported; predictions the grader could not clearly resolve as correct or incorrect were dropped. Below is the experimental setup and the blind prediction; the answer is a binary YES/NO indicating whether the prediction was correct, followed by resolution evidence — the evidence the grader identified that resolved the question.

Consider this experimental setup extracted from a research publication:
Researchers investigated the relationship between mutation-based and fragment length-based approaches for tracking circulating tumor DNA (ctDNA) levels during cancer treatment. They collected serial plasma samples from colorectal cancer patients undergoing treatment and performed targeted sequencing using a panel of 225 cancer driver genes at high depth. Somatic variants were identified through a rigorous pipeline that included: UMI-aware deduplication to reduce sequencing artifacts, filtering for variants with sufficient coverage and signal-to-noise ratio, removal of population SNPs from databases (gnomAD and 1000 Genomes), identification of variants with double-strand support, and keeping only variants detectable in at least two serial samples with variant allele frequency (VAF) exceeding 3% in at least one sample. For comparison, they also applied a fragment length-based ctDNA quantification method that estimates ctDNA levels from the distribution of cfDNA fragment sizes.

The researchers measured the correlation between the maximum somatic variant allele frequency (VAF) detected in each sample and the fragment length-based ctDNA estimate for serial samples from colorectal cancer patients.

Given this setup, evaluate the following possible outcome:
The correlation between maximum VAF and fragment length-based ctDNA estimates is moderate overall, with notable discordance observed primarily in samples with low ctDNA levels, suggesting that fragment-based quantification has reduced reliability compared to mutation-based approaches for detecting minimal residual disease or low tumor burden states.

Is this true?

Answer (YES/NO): NO